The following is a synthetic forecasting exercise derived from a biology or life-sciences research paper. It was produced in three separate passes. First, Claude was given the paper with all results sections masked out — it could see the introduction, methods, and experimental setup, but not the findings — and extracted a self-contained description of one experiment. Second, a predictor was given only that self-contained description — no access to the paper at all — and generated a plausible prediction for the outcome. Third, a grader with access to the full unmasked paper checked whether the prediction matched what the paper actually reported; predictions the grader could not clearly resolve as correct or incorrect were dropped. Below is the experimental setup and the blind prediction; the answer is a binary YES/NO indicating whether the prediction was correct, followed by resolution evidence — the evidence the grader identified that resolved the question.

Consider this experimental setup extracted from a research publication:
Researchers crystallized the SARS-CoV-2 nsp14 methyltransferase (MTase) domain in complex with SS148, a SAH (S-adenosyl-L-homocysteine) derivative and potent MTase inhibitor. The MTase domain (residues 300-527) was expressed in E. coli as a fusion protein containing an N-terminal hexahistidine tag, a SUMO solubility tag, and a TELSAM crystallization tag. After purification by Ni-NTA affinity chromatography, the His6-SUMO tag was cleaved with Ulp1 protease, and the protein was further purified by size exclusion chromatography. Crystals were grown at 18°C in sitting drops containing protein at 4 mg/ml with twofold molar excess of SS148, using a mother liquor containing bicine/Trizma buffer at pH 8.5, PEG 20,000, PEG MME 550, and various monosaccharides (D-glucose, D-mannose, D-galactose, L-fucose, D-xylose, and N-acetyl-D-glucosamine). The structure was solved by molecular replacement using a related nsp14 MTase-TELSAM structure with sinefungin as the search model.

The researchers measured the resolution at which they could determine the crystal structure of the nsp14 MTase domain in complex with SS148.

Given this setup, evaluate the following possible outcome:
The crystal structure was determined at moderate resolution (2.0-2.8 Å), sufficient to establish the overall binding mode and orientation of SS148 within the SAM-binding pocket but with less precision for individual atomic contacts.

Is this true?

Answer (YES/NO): YES